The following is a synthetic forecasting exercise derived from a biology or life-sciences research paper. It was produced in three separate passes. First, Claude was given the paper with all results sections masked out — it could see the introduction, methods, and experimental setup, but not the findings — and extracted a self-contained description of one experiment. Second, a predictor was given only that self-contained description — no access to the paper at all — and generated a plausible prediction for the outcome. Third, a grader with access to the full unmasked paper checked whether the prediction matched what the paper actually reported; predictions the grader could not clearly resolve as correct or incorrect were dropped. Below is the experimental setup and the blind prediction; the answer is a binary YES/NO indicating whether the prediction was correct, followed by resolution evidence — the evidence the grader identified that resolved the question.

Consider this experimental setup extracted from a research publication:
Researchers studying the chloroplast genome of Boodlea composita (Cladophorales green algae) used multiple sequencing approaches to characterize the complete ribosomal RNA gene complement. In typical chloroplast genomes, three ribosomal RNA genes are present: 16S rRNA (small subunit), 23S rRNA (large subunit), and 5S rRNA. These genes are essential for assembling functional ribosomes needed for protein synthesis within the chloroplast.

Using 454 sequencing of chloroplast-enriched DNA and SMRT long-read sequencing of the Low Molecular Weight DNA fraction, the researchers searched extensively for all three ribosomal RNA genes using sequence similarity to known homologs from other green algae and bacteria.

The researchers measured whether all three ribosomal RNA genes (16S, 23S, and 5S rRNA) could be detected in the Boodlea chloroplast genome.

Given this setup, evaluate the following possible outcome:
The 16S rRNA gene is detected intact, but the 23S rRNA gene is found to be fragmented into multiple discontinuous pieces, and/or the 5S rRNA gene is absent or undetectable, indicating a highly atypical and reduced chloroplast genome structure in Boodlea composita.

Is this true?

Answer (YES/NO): NO